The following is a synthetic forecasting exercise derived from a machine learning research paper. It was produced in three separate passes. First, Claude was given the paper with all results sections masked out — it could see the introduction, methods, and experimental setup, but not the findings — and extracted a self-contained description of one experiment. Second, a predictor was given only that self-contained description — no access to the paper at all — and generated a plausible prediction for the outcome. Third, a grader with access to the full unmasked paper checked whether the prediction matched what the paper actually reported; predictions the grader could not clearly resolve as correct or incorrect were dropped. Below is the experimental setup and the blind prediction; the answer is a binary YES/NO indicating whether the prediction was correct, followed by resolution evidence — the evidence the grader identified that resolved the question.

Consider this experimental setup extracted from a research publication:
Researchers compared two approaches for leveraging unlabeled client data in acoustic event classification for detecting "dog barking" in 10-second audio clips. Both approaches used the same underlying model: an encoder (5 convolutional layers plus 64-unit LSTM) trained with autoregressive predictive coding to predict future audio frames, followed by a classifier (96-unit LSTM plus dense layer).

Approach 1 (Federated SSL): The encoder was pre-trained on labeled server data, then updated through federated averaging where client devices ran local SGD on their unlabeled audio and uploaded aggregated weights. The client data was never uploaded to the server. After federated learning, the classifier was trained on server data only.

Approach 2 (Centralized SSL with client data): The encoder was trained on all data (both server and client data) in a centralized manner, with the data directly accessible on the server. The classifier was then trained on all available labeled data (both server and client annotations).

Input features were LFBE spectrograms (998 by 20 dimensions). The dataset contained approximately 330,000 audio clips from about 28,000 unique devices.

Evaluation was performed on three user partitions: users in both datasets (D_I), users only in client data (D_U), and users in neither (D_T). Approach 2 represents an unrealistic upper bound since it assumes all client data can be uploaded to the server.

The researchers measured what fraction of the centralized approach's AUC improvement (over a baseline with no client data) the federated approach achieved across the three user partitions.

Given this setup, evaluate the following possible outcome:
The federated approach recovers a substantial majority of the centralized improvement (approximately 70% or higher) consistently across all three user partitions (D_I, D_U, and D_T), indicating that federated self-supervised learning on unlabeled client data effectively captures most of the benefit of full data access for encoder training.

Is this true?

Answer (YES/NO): NO